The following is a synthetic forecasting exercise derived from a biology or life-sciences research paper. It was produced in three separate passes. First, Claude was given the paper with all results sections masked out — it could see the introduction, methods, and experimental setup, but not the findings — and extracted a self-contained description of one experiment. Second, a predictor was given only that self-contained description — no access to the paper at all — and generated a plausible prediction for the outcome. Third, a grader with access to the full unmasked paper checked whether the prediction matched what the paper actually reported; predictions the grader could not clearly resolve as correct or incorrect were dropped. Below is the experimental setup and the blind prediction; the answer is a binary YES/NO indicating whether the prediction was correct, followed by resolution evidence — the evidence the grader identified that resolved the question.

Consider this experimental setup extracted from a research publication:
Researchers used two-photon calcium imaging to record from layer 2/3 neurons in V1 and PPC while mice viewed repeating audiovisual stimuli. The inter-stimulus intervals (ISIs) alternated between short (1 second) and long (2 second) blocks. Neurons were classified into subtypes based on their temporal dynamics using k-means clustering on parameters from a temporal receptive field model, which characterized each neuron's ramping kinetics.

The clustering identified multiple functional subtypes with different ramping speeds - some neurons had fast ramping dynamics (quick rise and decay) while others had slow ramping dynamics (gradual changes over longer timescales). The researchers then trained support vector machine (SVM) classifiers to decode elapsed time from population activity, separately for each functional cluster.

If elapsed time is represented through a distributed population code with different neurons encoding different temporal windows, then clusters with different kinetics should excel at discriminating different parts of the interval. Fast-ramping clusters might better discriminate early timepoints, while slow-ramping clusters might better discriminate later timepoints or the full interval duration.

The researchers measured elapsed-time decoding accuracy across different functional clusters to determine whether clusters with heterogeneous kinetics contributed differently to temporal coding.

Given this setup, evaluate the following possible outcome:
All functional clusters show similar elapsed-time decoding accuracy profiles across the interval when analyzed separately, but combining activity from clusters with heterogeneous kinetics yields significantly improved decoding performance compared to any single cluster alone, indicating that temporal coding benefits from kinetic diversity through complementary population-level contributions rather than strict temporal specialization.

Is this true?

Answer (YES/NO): NO